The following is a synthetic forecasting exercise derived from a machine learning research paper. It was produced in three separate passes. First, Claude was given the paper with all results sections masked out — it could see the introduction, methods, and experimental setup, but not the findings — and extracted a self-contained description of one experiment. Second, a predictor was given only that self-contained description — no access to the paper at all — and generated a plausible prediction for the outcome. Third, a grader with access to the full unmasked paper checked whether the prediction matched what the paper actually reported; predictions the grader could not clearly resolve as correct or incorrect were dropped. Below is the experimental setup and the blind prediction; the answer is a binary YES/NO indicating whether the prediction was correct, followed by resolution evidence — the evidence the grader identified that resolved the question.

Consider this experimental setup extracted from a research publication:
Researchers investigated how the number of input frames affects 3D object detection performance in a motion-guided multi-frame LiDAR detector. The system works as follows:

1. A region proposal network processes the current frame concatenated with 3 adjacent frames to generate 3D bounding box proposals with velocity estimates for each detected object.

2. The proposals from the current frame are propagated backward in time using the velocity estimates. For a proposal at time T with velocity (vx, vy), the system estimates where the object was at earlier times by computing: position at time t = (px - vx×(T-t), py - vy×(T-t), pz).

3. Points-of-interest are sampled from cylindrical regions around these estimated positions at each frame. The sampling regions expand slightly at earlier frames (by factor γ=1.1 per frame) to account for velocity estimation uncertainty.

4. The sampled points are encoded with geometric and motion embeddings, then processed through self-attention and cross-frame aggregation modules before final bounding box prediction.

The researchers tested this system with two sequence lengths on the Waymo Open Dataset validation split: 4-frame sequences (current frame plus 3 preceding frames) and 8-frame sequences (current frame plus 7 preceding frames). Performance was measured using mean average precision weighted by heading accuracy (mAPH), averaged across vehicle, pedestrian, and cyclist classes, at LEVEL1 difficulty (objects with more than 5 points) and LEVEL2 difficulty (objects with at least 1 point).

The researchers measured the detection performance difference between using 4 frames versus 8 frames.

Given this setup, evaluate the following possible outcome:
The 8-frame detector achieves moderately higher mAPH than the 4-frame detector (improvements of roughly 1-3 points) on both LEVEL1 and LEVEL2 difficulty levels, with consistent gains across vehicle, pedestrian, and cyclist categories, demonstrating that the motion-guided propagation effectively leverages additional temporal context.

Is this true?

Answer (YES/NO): NO